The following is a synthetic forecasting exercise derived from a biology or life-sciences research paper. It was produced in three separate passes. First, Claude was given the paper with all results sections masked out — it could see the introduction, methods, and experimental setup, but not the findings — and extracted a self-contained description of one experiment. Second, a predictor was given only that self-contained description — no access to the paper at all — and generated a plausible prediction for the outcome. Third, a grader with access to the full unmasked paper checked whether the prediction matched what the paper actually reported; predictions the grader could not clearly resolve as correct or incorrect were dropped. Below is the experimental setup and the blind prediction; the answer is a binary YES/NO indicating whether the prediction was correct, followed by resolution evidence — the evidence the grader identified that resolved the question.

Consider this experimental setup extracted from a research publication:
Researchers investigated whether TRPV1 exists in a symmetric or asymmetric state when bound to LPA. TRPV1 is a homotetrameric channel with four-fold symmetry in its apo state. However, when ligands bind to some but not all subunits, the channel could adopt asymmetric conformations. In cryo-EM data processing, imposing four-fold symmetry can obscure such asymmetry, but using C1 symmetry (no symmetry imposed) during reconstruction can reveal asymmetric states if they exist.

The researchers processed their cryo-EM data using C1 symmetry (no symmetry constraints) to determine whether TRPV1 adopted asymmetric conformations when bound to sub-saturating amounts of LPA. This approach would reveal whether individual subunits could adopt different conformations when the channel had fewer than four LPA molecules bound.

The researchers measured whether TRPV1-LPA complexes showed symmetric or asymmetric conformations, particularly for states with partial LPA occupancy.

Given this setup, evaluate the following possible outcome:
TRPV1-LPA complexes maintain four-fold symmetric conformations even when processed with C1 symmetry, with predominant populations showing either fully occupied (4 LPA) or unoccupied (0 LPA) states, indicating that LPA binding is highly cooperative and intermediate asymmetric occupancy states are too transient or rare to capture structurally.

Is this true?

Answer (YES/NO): NO